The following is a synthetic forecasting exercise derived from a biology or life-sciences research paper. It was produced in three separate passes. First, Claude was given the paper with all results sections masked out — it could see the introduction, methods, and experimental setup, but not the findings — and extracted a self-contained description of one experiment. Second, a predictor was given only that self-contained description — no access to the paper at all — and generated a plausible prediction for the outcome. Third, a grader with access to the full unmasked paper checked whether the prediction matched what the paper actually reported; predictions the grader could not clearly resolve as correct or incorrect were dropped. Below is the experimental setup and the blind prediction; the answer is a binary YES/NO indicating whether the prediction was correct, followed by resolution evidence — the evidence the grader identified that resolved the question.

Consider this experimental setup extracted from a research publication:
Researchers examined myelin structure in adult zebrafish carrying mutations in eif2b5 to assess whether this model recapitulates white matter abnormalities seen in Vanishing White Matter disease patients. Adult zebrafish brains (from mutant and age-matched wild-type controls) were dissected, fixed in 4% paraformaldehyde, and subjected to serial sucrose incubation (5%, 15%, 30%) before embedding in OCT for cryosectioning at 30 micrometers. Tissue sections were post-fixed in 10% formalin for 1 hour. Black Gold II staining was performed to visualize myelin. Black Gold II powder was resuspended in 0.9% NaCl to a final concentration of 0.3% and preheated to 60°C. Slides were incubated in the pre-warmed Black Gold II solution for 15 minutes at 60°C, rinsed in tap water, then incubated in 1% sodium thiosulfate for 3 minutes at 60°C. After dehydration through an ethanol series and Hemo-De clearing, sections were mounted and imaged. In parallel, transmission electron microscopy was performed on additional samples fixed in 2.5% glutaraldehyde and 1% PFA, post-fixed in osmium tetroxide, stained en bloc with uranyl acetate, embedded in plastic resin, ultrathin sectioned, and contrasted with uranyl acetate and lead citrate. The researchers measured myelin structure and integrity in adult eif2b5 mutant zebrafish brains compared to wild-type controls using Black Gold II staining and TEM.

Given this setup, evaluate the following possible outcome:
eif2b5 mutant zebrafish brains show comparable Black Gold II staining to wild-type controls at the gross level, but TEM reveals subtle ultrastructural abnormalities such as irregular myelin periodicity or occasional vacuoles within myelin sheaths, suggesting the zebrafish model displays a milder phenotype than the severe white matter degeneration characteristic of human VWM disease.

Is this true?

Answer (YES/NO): NO